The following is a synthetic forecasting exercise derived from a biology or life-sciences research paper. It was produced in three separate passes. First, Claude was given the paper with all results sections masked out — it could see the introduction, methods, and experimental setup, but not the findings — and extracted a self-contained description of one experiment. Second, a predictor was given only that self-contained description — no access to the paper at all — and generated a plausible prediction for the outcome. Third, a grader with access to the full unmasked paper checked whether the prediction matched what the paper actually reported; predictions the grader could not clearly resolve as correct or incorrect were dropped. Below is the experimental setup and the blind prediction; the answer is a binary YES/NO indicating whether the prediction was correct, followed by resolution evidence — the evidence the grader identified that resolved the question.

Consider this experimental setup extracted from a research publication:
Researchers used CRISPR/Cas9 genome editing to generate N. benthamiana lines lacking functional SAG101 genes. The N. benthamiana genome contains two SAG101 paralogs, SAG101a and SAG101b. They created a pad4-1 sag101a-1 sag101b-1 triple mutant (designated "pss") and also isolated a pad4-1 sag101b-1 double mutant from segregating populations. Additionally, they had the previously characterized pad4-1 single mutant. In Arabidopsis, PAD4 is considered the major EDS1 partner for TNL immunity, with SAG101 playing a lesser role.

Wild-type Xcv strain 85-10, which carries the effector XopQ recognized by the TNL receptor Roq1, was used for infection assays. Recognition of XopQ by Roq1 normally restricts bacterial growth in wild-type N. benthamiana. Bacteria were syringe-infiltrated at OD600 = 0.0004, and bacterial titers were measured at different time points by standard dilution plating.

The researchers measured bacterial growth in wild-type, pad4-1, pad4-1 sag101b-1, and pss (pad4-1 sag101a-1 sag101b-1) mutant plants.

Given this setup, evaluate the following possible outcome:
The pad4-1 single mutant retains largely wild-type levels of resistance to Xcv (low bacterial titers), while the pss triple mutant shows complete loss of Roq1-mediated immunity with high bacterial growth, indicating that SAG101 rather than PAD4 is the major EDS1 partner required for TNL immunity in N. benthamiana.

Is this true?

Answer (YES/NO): YES